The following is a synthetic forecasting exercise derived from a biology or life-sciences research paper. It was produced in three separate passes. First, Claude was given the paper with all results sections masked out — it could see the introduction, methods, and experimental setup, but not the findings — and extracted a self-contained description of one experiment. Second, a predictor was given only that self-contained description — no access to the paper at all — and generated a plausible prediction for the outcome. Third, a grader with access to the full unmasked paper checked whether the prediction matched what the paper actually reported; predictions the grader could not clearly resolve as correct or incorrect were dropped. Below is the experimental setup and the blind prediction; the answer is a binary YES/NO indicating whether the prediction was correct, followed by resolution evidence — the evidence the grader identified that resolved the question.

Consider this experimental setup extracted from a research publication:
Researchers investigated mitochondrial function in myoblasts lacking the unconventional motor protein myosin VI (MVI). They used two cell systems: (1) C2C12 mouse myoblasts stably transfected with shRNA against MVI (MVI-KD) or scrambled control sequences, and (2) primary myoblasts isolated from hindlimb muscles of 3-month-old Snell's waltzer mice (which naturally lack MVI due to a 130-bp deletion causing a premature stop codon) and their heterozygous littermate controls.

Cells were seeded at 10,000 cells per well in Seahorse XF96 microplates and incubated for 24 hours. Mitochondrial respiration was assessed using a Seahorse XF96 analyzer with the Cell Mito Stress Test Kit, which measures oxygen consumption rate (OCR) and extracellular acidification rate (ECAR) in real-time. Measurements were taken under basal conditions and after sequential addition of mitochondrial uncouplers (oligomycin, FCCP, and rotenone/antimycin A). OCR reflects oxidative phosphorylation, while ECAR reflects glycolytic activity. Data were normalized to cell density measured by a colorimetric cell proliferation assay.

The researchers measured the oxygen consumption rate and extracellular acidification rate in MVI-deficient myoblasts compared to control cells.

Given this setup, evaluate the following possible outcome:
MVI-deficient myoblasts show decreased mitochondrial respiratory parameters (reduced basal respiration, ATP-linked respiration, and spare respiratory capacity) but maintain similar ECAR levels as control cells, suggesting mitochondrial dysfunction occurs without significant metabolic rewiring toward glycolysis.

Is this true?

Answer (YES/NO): NO